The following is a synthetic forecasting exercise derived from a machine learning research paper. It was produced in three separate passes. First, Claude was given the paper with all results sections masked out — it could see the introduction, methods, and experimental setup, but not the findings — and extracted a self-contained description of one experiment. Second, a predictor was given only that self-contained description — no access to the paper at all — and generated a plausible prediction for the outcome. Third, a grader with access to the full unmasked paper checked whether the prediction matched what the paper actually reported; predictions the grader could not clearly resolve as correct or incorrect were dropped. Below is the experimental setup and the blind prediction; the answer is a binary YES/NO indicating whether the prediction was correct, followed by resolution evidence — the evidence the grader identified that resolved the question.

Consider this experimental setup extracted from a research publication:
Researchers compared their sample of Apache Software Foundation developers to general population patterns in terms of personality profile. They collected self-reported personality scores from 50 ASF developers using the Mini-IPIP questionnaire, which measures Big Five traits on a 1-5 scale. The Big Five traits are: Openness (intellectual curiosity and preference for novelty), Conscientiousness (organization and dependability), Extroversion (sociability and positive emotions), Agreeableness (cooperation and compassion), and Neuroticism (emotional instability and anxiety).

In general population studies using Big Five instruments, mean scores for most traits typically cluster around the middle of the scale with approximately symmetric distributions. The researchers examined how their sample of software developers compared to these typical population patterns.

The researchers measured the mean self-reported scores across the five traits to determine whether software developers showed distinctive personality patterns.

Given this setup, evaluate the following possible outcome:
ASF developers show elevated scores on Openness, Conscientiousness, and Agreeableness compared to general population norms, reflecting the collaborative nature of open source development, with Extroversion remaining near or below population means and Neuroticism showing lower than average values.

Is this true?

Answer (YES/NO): NO